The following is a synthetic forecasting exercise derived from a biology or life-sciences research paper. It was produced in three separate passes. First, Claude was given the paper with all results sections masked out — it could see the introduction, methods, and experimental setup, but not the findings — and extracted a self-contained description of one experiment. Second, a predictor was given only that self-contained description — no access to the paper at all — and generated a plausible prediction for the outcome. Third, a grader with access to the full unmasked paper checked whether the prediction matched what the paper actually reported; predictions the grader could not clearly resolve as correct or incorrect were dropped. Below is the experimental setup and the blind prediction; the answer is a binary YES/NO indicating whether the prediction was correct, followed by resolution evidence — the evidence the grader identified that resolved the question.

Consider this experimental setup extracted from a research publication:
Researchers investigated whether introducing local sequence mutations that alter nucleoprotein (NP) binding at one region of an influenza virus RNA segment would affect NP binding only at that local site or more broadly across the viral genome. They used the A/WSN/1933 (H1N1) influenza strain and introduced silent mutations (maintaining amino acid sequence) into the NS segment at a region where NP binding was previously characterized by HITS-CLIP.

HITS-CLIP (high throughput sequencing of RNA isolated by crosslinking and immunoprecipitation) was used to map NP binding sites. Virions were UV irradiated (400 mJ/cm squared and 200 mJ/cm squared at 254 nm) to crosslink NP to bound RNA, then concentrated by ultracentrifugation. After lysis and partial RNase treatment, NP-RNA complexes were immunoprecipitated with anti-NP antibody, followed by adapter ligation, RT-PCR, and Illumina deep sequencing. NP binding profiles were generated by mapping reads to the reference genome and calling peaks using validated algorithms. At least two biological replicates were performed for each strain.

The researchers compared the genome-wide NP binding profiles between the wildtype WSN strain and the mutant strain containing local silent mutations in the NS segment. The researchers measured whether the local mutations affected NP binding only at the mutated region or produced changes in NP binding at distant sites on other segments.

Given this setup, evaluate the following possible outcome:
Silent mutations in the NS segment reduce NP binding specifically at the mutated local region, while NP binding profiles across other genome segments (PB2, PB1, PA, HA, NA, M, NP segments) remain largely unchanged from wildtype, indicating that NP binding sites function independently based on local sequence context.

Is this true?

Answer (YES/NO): NO